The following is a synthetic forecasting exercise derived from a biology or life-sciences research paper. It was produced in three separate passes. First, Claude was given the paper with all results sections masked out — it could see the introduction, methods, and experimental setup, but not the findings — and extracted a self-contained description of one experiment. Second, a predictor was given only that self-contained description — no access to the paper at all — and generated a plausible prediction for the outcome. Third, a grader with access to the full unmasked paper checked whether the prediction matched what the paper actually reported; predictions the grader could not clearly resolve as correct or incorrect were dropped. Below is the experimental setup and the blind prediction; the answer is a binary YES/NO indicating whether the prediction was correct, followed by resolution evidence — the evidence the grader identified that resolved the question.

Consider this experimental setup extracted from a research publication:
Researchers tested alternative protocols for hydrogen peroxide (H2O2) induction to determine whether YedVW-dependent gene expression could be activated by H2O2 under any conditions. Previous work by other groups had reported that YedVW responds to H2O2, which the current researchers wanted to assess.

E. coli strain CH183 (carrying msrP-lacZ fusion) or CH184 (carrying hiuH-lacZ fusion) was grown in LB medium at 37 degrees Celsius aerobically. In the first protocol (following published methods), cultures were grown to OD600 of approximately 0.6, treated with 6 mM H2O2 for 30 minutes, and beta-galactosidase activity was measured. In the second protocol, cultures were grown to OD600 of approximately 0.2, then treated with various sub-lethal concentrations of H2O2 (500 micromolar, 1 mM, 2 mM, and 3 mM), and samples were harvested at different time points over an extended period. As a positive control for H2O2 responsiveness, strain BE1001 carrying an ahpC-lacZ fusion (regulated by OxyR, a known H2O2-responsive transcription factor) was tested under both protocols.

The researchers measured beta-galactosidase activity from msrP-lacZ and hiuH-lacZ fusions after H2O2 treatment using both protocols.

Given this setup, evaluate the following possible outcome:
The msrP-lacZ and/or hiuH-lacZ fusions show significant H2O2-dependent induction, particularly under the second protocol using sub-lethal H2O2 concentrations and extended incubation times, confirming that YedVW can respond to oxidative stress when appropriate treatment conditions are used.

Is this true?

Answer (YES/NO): NO